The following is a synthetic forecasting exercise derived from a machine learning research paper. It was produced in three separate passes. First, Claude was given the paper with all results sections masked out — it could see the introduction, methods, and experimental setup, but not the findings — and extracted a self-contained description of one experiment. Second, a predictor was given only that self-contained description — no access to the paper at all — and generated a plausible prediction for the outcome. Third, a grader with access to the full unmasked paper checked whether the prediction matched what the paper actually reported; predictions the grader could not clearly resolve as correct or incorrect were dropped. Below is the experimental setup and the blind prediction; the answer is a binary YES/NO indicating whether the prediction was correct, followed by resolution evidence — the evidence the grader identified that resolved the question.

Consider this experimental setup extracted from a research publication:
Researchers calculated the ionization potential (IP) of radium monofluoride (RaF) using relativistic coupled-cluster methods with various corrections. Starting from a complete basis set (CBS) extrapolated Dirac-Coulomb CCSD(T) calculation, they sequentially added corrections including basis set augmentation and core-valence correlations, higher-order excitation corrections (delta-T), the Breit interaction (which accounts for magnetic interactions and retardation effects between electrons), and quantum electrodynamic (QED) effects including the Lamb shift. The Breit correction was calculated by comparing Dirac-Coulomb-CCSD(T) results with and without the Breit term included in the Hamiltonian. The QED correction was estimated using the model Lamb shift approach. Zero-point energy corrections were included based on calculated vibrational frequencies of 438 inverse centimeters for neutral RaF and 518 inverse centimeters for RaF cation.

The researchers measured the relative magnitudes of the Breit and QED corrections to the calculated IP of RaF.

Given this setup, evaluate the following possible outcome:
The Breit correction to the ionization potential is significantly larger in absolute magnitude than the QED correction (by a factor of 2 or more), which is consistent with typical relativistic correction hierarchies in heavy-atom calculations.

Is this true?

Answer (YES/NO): NO